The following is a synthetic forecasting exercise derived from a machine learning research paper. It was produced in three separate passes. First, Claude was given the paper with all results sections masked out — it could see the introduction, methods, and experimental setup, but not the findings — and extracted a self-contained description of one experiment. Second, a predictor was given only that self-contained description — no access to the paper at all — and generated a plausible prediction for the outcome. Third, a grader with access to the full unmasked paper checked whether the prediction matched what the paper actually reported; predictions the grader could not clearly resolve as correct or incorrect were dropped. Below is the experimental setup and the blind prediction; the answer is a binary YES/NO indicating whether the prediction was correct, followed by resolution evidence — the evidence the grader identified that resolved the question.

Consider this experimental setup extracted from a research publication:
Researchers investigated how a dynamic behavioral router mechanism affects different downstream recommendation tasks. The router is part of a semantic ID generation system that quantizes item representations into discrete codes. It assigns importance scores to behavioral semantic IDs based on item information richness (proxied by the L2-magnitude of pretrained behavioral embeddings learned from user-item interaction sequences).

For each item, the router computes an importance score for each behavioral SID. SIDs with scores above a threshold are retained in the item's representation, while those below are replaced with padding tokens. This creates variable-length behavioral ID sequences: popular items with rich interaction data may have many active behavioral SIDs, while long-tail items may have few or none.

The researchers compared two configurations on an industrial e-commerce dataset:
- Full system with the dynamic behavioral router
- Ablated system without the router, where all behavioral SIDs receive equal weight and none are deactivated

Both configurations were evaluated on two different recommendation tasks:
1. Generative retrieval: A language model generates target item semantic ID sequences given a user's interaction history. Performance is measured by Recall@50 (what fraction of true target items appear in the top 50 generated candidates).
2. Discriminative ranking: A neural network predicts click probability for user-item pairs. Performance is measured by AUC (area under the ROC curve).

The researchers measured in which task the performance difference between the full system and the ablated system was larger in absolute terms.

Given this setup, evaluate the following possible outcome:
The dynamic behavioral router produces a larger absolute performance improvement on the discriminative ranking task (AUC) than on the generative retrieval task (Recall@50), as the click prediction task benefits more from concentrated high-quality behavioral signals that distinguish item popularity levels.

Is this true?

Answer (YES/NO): NO